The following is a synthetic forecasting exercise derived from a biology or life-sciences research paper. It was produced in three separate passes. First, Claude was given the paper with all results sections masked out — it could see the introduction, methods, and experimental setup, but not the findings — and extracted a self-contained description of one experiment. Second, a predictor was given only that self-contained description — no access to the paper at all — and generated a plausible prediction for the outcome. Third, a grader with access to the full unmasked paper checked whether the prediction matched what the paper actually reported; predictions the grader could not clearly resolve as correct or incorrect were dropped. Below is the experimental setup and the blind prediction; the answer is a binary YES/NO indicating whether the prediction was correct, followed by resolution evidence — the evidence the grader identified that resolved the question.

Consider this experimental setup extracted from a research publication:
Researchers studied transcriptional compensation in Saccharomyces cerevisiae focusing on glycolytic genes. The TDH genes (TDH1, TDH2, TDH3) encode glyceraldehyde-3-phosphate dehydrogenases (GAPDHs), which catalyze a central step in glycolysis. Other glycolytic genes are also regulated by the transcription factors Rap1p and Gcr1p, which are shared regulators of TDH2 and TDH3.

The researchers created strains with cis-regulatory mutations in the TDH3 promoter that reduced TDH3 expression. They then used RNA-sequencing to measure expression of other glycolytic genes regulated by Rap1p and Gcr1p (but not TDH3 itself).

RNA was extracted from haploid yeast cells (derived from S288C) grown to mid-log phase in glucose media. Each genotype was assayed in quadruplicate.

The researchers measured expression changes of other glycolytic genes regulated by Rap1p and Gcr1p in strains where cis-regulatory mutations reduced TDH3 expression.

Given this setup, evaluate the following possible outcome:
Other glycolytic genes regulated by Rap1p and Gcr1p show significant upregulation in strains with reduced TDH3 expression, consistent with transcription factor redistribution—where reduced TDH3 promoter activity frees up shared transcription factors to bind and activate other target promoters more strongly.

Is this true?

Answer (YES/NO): NO